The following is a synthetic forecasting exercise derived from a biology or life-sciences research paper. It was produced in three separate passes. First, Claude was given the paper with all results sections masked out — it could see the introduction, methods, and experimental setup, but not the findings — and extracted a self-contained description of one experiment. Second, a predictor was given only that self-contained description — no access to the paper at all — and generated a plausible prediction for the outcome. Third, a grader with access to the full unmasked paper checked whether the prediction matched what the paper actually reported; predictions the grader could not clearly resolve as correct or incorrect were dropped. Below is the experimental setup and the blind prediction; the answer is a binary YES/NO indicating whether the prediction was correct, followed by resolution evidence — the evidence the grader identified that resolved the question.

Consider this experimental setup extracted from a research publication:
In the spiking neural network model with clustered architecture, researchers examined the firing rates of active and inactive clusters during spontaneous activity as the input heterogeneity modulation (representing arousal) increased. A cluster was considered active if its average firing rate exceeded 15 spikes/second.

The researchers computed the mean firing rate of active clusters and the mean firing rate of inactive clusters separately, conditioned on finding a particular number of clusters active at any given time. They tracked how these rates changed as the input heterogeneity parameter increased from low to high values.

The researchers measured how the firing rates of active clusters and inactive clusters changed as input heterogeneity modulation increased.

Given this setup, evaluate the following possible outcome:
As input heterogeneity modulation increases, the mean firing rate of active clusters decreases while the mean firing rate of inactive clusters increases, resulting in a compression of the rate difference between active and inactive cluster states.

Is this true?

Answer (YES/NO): YES